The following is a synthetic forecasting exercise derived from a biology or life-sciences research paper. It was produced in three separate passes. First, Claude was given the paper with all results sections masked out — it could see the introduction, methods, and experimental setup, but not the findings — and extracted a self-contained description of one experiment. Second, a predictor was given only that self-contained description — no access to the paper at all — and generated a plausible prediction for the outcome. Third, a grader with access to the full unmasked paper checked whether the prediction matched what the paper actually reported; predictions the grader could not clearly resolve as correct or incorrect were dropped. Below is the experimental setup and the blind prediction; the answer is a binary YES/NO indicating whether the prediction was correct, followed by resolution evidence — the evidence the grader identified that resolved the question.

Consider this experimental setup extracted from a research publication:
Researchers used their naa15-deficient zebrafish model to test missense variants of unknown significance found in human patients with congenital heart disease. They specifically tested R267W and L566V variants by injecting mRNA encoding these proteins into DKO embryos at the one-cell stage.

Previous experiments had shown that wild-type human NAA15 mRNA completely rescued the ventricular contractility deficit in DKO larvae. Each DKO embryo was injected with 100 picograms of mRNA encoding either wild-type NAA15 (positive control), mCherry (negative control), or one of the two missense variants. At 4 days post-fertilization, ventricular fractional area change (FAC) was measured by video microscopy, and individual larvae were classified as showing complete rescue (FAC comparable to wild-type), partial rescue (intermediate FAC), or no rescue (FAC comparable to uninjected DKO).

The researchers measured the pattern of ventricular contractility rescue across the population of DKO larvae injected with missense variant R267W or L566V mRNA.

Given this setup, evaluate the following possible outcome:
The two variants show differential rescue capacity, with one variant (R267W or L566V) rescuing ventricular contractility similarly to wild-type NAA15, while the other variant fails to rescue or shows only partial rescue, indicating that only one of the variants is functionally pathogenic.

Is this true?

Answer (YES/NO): NO